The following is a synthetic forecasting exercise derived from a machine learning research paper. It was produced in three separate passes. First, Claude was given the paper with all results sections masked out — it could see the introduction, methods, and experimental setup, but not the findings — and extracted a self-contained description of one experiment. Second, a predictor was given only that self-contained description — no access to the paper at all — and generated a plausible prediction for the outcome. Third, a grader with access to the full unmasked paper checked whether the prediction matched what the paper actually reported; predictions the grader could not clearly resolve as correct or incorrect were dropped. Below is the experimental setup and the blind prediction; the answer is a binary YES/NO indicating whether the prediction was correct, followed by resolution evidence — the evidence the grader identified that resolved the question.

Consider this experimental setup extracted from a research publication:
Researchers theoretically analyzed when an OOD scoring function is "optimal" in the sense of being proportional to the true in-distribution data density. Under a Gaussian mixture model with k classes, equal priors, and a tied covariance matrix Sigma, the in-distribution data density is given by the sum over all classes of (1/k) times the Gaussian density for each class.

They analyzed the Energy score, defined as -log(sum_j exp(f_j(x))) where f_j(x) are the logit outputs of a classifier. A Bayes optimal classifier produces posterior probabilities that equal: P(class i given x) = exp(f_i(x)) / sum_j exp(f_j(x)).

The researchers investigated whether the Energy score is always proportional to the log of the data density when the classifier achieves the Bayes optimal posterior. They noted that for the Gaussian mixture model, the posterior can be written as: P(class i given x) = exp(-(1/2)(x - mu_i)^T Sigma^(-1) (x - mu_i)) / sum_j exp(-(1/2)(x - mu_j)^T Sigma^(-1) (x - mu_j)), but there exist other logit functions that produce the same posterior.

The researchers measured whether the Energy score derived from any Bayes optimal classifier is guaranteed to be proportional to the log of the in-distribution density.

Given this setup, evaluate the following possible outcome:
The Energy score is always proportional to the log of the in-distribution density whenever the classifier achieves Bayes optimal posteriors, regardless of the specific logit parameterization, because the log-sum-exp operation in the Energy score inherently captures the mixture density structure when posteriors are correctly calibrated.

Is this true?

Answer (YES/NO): NO